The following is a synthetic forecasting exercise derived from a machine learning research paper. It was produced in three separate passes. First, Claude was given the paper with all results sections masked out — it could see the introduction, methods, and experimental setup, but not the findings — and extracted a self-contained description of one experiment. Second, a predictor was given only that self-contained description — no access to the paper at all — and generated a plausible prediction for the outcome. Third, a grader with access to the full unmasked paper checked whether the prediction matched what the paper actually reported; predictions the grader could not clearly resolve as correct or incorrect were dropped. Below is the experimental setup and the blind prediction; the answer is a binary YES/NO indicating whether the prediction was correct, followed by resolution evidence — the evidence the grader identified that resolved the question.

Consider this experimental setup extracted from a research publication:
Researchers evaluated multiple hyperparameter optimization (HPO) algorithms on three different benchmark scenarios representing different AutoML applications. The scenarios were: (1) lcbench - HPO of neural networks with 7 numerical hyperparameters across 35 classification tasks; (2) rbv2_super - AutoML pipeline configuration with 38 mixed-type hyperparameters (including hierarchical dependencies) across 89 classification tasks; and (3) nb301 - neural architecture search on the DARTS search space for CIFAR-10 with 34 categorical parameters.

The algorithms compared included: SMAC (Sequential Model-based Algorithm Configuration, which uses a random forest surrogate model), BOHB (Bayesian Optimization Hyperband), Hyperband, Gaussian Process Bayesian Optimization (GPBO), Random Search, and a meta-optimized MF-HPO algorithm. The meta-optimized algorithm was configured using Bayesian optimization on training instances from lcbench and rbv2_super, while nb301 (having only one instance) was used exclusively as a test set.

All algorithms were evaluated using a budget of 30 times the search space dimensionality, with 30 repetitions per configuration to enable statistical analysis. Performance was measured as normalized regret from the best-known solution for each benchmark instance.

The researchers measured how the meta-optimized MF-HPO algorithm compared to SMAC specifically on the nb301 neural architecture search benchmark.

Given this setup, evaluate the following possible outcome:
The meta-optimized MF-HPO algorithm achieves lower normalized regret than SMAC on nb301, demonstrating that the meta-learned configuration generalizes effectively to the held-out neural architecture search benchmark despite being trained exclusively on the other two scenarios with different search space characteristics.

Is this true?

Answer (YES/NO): NO